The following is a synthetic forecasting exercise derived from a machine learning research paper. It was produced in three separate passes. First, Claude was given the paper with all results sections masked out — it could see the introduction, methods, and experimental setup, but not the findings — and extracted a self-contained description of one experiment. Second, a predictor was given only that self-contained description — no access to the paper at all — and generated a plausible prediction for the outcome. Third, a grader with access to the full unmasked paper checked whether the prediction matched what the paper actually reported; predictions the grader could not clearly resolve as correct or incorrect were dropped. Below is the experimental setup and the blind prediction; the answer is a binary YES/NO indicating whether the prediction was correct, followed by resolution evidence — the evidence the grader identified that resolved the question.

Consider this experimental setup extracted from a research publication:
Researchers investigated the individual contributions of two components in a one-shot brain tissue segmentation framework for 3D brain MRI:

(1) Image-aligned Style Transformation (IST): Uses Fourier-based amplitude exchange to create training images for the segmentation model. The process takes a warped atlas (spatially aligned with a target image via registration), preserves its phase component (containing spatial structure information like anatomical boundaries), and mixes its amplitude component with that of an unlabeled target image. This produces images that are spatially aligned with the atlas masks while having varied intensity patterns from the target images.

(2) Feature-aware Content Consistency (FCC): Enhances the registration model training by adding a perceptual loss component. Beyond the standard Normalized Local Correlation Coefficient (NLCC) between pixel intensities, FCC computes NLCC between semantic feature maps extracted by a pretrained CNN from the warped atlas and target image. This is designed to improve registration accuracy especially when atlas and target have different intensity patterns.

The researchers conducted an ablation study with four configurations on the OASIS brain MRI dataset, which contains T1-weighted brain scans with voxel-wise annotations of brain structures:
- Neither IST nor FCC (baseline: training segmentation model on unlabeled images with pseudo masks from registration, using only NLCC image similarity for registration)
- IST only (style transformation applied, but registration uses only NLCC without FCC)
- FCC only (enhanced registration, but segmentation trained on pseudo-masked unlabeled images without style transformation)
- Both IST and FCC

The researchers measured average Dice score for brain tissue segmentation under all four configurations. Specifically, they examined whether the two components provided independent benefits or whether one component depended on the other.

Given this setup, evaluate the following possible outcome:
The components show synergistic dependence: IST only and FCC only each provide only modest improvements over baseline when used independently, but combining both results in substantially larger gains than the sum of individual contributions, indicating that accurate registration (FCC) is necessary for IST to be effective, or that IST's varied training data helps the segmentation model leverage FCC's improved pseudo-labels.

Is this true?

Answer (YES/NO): NO